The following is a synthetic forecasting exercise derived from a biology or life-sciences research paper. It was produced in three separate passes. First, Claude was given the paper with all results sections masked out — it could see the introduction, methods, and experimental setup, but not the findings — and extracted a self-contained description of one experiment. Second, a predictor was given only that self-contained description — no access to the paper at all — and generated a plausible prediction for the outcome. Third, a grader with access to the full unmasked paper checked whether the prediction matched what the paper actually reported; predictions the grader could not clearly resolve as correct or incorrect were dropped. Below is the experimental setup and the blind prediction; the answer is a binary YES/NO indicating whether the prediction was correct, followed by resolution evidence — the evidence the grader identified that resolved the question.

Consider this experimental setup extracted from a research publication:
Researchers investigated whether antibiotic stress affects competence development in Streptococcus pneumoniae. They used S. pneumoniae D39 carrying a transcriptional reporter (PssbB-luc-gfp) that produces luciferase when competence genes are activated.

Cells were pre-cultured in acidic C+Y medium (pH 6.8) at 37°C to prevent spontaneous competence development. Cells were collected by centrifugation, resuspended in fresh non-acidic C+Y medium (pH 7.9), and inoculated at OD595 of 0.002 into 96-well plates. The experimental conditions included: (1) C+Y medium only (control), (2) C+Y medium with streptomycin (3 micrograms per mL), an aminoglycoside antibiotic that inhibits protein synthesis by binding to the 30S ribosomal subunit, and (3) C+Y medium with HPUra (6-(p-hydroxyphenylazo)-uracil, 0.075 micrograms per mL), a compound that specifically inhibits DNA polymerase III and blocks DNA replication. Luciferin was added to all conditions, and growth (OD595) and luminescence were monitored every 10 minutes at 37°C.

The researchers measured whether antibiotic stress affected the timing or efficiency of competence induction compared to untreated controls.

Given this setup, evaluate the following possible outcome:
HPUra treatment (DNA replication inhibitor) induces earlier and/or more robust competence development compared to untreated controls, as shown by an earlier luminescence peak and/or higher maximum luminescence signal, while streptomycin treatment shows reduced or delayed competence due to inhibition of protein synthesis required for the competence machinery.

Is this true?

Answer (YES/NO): NO